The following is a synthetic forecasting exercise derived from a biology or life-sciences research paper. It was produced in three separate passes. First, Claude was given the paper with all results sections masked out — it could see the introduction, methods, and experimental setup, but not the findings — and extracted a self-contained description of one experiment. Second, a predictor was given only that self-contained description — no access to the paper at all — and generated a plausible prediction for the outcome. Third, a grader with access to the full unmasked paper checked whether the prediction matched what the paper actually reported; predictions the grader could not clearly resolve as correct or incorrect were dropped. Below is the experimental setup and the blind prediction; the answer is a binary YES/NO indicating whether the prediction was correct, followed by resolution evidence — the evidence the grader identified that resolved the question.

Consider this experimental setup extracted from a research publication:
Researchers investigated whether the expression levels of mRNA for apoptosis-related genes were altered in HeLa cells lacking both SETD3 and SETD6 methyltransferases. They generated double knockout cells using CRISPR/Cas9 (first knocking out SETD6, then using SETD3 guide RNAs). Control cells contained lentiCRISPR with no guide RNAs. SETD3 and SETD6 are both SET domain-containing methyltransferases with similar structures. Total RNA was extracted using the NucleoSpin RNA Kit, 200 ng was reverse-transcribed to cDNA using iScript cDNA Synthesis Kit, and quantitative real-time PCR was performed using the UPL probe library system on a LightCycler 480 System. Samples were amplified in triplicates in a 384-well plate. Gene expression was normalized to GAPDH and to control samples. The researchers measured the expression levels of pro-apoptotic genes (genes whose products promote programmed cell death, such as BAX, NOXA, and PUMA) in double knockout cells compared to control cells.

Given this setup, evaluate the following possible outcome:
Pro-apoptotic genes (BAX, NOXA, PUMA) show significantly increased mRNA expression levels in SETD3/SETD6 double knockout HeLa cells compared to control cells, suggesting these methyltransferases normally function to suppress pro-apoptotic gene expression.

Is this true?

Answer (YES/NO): YES